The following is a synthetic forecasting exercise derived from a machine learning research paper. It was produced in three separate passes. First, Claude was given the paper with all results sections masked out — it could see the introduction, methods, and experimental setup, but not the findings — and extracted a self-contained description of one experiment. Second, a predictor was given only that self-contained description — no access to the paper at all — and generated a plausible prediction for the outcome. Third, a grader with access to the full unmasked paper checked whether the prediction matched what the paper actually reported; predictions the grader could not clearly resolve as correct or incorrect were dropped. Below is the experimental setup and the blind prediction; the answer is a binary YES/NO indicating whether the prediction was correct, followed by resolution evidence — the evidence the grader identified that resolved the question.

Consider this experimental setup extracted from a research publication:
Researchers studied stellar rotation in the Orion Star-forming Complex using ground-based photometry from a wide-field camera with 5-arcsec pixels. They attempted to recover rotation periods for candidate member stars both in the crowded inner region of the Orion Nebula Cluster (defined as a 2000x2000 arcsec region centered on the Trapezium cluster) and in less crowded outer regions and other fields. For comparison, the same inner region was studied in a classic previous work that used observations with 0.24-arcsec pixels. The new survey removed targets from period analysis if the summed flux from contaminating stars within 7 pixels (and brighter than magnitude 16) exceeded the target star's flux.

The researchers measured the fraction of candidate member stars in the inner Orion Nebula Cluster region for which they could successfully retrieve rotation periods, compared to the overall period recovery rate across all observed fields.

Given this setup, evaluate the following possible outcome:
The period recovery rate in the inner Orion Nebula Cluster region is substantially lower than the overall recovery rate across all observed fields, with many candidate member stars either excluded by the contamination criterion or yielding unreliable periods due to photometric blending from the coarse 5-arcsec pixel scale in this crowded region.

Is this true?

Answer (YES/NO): YES